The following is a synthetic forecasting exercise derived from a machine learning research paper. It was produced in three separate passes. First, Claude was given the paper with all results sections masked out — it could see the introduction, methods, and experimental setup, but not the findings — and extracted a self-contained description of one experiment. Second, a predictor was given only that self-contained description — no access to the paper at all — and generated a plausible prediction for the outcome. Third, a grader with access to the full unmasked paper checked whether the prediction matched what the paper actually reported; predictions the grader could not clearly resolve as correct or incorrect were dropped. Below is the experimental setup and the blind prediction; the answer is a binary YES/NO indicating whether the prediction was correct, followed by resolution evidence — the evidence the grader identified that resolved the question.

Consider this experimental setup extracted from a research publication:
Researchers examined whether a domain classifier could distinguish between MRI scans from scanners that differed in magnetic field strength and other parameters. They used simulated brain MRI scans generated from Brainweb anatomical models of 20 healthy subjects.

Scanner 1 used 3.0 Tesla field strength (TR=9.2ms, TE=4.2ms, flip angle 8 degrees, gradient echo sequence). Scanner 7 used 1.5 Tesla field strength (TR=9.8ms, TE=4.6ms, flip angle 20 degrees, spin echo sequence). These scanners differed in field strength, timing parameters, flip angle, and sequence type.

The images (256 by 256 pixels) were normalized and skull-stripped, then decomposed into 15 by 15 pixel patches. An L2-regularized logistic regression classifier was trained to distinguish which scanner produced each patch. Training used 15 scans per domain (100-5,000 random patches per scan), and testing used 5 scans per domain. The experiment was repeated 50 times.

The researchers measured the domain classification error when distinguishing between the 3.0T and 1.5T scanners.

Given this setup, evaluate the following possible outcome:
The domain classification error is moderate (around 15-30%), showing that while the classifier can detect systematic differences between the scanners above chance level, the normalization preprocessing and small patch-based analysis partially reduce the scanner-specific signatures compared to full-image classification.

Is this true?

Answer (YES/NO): NO